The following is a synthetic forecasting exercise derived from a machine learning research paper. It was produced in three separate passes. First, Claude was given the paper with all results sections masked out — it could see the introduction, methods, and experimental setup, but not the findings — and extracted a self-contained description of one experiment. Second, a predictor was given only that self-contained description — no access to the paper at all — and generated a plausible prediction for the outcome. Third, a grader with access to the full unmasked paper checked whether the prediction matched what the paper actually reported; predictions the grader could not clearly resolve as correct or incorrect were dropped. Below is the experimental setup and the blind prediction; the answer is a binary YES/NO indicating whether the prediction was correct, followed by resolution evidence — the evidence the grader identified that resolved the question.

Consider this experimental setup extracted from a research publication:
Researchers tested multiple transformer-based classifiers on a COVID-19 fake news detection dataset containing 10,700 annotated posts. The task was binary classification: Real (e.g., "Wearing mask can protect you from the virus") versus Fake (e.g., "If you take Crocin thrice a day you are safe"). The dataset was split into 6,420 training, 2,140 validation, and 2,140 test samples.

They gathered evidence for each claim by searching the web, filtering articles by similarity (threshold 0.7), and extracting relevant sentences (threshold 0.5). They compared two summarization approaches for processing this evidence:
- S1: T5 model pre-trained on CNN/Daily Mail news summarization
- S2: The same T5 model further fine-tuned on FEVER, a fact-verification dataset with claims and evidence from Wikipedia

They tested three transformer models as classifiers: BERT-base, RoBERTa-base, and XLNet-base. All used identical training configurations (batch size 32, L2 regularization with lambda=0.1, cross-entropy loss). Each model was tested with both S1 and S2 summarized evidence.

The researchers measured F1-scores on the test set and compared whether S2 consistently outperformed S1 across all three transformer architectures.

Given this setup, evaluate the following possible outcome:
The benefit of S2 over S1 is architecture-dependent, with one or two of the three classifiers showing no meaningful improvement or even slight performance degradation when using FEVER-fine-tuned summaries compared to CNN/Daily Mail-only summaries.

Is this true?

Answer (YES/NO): YES